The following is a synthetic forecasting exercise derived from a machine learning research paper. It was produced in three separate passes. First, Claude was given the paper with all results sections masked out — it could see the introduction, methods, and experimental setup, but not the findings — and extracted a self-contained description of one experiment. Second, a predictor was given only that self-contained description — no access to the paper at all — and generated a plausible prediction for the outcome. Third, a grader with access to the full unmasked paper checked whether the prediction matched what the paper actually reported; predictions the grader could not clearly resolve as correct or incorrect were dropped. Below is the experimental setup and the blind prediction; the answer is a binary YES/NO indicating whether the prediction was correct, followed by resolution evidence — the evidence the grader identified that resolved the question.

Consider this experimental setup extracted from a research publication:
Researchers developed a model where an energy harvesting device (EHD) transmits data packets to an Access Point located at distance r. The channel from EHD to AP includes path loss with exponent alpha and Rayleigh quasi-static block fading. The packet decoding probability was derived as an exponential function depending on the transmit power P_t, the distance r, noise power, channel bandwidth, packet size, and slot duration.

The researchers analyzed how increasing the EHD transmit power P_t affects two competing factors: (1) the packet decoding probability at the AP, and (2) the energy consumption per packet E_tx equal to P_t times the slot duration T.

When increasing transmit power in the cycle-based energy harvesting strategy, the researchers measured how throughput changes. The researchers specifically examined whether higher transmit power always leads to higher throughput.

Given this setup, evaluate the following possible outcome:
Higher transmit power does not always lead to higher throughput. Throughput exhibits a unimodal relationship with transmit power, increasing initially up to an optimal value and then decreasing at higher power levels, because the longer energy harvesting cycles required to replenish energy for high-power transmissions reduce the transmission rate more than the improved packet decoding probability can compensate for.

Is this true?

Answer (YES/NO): NO